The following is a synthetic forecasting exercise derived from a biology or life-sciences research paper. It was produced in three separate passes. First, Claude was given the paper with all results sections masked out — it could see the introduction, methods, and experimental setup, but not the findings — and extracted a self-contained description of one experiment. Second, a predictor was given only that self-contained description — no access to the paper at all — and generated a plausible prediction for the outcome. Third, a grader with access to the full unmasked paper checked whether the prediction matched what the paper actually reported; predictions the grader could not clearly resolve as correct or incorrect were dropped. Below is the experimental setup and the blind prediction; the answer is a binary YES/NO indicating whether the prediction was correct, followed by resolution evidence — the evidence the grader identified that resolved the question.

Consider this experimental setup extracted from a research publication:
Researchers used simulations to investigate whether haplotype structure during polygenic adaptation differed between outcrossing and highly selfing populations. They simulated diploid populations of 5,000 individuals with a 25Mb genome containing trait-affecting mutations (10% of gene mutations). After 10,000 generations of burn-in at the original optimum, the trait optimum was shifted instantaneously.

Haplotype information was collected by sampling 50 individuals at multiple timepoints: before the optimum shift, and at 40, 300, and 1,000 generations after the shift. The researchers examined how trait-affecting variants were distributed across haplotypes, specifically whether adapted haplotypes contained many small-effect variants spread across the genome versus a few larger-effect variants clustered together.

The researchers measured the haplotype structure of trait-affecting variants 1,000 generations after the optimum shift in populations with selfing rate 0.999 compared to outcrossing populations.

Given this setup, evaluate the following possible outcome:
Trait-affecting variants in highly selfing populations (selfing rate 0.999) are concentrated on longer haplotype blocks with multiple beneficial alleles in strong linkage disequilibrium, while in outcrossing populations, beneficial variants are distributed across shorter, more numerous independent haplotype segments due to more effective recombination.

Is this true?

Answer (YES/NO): YES